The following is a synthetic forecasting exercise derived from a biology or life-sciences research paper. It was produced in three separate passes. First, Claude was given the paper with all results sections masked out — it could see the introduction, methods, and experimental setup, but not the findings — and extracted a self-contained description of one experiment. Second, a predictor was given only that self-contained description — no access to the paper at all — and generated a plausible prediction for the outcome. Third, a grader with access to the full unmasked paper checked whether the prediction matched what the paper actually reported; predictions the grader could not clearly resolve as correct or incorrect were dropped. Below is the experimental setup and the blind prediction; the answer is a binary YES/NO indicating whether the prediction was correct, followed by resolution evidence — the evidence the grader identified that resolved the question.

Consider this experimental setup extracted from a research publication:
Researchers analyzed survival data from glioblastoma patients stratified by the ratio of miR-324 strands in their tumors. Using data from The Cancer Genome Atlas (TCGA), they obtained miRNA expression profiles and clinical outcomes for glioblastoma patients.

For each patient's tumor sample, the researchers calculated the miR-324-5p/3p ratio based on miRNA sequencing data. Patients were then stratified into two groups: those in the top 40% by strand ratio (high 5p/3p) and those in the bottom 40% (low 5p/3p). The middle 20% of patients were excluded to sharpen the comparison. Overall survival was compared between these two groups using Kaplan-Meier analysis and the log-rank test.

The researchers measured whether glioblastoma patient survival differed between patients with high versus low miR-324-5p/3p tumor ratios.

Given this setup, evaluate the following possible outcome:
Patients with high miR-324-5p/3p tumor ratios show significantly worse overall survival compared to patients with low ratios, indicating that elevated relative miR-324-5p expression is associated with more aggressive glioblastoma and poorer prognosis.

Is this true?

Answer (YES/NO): NO